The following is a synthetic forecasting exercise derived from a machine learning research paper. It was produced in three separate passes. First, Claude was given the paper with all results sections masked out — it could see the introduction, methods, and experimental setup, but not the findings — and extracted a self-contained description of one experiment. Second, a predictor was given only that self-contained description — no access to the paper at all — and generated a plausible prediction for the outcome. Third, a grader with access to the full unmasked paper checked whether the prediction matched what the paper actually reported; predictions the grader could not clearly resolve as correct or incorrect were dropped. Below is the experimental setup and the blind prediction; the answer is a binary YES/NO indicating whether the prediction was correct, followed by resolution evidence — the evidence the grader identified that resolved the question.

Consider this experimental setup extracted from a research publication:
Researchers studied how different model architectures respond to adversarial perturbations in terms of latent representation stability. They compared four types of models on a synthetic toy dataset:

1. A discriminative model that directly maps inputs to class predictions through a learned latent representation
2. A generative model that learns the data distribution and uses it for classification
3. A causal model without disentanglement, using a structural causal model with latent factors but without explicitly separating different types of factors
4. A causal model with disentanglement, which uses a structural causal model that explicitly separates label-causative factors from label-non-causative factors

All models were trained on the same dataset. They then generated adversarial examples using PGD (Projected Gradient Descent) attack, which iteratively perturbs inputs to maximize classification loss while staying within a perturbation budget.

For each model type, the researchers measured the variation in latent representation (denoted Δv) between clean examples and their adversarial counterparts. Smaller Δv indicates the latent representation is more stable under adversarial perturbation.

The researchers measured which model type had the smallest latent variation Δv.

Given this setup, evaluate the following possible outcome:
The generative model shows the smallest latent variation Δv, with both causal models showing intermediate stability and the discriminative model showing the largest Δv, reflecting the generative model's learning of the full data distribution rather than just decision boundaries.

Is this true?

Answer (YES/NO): YES